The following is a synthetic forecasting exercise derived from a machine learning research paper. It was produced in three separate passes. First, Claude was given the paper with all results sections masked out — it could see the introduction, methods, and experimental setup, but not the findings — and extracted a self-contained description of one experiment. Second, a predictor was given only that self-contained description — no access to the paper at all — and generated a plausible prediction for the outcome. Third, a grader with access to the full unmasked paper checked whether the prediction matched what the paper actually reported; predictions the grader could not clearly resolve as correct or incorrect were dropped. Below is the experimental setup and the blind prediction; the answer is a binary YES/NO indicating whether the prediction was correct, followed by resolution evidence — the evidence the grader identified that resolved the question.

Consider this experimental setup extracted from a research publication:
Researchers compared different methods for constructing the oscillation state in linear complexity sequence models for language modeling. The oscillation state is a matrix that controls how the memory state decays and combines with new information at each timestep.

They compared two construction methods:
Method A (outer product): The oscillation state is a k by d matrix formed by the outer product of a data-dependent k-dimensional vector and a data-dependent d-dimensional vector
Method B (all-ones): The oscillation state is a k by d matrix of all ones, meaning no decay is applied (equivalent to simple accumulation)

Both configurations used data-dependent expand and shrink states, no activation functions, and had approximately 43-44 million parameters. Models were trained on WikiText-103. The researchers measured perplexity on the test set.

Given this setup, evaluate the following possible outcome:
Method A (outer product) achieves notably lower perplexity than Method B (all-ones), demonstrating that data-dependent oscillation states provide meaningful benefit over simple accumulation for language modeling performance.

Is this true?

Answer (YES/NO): YES